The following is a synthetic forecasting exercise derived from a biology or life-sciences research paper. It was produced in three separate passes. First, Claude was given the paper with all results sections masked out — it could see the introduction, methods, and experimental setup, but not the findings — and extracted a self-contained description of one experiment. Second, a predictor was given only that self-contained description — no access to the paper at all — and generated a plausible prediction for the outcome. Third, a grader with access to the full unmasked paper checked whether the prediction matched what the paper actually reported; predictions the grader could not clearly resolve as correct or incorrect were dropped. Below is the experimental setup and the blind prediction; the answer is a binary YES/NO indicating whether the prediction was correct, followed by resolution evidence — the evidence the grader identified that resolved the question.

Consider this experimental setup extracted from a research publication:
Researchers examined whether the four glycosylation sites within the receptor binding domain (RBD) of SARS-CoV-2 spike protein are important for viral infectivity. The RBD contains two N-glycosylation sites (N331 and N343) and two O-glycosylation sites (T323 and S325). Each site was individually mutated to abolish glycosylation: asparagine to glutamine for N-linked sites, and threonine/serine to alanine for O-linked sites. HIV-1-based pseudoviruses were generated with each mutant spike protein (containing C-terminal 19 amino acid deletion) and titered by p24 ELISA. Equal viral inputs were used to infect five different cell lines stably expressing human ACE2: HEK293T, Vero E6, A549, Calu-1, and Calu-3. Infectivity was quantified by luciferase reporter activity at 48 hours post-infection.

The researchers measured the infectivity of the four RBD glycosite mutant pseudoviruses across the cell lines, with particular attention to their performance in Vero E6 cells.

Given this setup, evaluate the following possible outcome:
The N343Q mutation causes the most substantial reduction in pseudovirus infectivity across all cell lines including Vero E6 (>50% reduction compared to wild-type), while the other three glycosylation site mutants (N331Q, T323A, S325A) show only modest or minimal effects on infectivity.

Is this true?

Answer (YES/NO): NO